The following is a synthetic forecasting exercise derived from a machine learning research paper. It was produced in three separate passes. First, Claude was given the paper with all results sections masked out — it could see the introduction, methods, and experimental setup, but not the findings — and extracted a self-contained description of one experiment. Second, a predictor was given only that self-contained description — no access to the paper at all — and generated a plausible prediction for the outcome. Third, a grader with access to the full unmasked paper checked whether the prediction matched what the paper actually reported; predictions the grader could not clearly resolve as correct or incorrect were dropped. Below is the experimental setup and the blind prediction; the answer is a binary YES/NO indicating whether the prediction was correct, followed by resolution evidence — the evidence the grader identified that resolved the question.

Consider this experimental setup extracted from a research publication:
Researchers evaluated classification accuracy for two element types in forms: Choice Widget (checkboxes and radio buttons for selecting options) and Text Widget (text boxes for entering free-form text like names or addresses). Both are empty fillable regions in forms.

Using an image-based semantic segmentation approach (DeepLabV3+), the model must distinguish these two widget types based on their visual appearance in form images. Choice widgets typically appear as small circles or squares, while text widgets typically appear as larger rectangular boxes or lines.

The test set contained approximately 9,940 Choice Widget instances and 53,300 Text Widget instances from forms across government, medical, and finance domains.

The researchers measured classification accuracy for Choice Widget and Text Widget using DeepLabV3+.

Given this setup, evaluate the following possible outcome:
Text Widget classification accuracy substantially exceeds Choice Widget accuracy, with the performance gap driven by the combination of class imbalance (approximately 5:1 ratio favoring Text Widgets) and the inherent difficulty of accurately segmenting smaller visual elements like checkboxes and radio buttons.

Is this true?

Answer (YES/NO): YES